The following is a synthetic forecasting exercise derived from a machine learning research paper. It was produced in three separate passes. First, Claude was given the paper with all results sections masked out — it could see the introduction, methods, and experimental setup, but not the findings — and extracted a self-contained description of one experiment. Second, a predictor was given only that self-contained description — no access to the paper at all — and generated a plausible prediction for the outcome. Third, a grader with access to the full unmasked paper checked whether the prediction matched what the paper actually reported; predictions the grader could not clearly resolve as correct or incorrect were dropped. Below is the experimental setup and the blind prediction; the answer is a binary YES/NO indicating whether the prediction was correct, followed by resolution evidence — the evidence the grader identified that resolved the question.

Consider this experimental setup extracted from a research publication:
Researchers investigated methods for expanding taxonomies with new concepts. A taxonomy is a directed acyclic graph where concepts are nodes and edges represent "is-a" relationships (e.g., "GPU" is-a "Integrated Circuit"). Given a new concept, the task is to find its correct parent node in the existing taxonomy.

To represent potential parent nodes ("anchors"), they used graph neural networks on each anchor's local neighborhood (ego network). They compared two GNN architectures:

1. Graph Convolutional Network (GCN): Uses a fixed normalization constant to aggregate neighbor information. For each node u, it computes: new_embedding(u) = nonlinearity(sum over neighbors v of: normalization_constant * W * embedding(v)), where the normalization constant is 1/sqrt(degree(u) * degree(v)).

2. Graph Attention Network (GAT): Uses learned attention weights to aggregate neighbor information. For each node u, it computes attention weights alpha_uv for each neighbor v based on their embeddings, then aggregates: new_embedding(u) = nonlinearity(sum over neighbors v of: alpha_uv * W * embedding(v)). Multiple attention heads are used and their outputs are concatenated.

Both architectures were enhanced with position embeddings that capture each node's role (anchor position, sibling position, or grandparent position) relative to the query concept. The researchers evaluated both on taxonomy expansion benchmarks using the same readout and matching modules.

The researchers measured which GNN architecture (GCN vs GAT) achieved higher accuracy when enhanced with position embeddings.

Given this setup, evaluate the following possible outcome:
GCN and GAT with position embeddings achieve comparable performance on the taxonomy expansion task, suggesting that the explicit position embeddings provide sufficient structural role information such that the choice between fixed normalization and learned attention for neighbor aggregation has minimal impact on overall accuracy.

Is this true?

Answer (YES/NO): NO